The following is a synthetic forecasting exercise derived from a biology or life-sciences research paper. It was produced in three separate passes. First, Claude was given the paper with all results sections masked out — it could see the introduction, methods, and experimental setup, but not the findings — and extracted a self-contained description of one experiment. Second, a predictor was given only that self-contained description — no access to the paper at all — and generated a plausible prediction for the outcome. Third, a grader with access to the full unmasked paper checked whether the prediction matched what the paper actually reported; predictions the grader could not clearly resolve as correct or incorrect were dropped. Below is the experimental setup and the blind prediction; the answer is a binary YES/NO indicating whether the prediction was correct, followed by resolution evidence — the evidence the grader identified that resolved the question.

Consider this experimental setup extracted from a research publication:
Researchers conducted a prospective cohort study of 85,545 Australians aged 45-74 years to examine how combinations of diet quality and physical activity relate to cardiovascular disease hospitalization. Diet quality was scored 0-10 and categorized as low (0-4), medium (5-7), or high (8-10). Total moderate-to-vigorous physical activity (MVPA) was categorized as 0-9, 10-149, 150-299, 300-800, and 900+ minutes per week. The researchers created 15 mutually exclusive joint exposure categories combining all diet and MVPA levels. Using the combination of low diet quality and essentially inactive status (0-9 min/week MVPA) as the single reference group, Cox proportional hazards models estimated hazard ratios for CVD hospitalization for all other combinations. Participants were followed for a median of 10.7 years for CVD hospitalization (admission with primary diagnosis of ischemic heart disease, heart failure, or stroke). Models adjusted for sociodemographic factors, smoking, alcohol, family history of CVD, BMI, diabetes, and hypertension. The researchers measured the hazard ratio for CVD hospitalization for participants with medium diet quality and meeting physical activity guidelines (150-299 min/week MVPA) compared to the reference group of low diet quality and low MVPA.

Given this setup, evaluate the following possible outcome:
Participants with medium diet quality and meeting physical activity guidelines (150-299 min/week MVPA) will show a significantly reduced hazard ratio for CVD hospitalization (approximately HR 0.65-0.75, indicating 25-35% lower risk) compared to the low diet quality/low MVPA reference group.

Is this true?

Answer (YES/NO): NO